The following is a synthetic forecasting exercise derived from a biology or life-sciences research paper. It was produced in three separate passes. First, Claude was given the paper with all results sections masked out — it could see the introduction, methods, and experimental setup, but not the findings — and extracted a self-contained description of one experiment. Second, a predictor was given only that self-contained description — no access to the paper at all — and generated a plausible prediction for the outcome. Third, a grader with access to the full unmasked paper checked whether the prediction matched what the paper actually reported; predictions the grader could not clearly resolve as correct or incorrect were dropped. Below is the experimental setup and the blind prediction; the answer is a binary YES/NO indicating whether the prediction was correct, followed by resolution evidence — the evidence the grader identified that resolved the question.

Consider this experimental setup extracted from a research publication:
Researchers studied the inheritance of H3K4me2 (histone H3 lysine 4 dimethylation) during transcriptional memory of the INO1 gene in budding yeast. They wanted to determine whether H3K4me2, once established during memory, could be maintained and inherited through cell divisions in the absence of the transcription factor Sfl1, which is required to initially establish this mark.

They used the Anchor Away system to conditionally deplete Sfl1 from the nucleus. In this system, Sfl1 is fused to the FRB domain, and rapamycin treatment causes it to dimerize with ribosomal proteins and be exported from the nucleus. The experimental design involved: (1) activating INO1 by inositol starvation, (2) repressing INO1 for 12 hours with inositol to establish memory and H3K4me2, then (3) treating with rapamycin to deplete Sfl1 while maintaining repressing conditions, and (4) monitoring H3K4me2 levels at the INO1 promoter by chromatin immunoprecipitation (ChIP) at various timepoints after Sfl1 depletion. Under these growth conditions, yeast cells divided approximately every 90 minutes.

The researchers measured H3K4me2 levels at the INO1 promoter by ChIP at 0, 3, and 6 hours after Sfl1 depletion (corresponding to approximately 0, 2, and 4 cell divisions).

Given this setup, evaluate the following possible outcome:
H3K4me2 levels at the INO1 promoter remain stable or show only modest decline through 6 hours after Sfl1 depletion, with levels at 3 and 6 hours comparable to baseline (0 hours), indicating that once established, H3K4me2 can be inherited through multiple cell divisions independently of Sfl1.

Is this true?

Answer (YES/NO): NO